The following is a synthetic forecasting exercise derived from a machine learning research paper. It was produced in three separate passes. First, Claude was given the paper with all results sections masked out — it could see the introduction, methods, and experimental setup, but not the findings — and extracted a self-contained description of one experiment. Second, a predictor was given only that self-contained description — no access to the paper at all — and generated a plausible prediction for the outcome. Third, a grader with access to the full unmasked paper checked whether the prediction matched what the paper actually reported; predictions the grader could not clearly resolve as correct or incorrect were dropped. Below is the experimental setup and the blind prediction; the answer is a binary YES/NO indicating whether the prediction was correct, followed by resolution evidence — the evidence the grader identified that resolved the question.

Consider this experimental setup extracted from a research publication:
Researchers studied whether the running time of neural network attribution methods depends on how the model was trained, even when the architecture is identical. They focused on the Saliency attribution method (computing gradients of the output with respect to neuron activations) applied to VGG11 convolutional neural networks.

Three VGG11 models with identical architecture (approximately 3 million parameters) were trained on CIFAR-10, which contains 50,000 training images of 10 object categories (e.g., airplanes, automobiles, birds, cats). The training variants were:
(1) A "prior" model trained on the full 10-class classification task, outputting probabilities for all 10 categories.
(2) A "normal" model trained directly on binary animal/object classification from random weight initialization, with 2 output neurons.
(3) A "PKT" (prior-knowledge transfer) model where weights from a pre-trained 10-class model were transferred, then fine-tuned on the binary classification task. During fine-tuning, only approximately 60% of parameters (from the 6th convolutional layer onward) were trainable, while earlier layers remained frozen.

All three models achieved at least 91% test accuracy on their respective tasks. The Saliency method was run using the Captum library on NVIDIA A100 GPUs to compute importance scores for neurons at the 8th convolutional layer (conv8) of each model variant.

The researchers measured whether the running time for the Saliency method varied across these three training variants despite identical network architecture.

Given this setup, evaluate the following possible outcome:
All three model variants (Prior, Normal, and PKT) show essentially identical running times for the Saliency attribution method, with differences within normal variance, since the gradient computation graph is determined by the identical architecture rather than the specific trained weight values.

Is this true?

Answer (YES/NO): NO